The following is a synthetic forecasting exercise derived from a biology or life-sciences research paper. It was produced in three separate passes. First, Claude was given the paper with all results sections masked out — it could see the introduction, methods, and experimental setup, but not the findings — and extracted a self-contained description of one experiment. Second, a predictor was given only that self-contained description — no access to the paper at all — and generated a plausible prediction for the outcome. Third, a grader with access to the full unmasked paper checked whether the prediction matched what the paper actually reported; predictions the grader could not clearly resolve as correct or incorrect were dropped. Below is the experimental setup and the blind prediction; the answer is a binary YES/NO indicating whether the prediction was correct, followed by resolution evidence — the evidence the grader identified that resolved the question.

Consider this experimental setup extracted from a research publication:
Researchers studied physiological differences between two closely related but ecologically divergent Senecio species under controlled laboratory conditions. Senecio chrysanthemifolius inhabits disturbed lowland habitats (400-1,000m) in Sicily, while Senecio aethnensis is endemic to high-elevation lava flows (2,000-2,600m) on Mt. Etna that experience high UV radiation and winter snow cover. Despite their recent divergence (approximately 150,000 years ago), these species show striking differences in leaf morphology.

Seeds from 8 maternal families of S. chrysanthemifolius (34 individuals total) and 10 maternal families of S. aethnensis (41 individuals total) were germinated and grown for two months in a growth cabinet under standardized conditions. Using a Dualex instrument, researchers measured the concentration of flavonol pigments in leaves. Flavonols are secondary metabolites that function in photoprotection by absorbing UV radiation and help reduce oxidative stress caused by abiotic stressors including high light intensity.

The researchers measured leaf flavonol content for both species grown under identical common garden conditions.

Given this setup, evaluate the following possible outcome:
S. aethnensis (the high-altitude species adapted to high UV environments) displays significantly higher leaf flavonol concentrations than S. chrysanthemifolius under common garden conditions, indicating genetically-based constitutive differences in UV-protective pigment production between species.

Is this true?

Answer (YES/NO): YES